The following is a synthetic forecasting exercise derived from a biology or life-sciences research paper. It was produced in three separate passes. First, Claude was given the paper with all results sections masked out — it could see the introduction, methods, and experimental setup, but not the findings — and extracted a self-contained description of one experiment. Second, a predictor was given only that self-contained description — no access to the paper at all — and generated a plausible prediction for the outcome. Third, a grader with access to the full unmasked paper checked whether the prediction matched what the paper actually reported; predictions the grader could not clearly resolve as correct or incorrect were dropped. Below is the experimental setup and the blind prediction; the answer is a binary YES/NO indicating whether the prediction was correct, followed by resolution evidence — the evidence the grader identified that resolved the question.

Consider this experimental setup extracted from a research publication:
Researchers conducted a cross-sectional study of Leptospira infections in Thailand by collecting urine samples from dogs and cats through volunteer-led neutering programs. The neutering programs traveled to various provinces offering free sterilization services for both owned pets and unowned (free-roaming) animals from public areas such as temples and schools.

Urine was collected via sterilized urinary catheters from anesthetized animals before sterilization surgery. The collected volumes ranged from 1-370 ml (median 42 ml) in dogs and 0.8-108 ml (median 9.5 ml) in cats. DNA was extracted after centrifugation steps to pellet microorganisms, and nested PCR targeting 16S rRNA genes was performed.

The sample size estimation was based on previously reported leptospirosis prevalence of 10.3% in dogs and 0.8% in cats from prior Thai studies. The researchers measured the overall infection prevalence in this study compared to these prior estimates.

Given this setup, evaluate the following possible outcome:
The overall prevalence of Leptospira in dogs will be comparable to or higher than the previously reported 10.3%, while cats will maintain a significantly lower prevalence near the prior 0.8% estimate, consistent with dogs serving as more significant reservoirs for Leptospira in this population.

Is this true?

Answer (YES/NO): NO